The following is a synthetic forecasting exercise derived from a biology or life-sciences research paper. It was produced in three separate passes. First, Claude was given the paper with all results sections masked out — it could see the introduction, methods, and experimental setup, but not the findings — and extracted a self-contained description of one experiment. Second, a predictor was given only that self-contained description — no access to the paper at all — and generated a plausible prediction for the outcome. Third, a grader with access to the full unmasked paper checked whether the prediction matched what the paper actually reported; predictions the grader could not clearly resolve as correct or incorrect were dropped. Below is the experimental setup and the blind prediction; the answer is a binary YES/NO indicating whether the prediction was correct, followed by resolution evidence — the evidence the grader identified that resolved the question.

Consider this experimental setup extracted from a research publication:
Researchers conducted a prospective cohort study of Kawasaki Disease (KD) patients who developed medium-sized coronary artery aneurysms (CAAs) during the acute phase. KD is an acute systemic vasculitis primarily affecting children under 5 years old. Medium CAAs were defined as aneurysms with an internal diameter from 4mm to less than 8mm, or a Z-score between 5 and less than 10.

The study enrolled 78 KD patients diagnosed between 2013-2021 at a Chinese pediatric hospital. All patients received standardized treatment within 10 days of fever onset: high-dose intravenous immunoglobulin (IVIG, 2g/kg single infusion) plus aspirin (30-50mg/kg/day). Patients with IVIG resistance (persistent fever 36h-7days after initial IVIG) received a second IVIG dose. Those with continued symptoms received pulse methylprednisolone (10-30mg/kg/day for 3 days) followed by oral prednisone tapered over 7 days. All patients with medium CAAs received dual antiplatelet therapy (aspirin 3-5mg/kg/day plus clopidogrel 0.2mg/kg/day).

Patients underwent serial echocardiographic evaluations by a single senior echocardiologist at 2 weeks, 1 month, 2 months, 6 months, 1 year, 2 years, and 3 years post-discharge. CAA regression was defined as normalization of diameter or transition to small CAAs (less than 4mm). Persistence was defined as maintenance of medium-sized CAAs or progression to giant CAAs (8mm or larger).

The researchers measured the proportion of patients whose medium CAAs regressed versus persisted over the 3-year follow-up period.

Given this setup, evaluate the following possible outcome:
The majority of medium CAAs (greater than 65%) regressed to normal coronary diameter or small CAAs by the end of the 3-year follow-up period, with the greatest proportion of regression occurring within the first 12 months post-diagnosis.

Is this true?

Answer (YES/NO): YES